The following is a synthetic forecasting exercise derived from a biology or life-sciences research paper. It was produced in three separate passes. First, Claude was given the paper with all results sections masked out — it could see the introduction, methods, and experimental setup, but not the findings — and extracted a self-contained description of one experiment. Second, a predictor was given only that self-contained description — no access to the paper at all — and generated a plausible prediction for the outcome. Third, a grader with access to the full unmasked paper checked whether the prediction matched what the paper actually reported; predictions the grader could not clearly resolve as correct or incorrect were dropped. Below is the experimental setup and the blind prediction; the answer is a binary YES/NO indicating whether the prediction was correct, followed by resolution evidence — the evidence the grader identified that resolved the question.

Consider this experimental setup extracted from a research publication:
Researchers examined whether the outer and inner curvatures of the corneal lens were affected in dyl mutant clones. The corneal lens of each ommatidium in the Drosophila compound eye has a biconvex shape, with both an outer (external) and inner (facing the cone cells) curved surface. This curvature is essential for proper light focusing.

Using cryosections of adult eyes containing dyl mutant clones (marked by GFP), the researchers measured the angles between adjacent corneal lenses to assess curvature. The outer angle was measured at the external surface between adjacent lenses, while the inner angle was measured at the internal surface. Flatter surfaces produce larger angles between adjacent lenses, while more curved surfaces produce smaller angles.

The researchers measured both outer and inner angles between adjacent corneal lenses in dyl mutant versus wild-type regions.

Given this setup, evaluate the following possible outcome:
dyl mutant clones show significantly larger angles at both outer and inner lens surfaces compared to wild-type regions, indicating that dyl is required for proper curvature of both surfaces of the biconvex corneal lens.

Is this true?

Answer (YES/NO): NO